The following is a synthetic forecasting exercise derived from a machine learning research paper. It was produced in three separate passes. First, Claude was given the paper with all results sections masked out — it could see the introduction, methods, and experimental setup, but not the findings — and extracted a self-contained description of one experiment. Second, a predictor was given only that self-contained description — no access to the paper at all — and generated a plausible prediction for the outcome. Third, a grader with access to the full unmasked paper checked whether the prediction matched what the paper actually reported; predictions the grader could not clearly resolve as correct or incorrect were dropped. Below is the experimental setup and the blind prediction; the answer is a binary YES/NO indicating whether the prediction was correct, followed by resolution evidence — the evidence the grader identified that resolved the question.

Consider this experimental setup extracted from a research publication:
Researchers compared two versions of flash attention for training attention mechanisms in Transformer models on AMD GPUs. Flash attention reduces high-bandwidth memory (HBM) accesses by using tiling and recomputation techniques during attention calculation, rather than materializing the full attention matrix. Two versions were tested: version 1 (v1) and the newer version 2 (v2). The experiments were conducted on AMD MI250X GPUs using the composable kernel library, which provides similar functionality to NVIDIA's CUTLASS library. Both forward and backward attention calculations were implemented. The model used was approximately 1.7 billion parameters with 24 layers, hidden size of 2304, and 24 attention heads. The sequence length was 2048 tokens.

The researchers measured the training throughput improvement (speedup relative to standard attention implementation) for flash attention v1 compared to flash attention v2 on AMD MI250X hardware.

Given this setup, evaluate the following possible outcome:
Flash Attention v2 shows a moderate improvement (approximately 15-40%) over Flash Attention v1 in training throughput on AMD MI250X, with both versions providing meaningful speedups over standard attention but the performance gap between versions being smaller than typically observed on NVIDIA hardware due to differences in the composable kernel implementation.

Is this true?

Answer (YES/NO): NO